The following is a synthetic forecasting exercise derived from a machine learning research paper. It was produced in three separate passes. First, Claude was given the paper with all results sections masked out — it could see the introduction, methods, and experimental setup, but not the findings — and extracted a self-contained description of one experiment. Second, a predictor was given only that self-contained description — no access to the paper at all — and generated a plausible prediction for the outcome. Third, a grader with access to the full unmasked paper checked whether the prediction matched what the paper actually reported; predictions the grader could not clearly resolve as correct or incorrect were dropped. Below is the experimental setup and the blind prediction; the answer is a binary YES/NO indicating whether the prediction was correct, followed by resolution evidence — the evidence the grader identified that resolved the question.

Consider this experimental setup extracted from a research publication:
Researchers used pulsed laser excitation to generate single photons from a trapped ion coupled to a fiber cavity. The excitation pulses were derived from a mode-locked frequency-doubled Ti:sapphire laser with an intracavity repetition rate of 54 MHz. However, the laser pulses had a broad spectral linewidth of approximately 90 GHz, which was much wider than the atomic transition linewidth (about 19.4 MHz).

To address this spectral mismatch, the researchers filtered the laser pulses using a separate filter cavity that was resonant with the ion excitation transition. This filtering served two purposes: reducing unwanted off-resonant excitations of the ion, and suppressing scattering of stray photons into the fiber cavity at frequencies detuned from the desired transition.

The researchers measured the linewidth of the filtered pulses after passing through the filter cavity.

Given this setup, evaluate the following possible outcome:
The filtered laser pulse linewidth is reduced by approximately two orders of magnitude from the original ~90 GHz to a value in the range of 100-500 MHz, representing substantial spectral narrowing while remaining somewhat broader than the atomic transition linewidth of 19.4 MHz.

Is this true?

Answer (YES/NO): NO